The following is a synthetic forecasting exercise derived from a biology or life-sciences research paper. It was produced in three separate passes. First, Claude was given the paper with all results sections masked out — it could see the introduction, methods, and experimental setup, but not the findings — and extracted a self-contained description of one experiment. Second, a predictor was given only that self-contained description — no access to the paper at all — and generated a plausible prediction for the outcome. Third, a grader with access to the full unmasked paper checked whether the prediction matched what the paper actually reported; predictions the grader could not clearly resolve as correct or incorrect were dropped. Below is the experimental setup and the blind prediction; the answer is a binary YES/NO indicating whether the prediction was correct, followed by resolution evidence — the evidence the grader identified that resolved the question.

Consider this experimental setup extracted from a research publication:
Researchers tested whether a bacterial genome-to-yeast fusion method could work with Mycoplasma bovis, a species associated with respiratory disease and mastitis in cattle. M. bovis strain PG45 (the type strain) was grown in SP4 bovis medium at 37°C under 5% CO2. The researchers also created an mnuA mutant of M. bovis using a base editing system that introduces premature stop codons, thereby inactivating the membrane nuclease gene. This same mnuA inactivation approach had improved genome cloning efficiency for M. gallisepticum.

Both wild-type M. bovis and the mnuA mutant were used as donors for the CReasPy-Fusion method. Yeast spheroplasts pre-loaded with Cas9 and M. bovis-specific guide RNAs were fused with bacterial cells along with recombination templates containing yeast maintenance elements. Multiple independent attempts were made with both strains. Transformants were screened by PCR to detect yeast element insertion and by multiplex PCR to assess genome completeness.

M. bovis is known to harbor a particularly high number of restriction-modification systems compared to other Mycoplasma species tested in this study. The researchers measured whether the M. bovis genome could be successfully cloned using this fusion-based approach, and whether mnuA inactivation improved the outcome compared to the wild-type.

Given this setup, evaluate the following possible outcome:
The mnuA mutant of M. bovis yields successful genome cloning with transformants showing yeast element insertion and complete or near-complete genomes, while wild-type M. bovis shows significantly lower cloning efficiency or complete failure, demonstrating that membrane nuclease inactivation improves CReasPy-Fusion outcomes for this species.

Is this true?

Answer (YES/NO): NO